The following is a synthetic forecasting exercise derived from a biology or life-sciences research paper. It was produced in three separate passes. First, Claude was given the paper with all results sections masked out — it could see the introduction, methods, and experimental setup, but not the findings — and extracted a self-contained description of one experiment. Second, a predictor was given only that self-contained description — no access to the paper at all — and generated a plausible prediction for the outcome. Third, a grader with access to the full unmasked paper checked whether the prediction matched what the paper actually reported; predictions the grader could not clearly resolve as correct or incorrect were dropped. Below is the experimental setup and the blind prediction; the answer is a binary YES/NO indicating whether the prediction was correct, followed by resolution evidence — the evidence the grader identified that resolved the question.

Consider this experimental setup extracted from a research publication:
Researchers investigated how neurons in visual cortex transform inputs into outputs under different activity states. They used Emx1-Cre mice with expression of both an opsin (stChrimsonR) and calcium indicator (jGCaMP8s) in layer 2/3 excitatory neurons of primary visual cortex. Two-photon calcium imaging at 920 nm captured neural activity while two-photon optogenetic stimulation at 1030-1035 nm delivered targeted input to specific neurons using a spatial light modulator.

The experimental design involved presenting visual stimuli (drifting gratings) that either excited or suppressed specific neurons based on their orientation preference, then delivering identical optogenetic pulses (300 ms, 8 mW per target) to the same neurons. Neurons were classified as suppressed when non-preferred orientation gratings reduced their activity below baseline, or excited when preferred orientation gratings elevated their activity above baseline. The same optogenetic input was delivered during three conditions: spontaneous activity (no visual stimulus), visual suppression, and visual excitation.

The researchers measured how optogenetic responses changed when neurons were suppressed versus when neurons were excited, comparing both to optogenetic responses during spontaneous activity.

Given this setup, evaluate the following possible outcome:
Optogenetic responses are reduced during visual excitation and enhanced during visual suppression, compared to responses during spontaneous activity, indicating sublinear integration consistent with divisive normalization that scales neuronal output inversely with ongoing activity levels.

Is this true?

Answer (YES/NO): NO